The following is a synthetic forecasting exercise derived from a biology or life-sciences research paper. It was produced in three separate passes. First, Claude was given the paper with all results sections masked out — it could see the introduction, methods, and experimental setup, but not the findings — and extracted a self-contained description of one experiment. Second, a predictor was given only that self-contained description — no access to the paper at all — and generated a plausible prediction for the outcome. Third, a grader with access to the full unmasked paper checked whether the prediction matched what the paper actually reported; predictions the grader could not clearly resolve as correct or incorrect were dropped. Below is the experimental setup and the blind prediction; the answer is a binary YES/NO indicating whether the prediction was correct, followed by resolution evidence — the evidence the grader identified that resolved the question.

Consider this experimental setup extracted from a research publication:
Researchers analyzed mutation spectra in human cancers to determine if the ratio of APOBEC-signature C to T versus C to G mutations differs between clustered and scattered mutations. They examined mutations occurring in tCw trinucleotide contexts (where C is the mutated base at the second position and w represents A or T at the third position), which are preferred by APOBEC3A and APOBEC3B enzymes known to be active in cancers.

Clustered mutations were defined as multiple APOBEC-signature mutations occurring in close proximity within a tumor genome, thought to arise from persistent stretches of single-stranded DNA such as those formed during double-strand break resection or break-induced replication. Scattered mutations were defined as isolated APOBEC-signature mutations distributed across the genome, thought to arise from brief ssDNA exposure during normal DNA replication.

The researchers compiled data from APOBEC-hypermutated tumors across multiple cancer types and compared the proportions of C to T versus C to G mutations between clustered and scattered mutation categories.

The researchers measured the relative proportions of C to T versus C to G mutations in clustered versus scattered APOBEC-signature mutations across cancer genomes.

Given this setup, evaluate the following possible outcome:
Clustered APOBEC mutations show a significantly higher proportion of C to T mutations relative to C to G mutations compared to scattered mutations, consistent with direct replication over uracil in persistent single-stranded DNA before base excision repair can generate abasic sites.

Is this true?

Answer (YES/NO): NO